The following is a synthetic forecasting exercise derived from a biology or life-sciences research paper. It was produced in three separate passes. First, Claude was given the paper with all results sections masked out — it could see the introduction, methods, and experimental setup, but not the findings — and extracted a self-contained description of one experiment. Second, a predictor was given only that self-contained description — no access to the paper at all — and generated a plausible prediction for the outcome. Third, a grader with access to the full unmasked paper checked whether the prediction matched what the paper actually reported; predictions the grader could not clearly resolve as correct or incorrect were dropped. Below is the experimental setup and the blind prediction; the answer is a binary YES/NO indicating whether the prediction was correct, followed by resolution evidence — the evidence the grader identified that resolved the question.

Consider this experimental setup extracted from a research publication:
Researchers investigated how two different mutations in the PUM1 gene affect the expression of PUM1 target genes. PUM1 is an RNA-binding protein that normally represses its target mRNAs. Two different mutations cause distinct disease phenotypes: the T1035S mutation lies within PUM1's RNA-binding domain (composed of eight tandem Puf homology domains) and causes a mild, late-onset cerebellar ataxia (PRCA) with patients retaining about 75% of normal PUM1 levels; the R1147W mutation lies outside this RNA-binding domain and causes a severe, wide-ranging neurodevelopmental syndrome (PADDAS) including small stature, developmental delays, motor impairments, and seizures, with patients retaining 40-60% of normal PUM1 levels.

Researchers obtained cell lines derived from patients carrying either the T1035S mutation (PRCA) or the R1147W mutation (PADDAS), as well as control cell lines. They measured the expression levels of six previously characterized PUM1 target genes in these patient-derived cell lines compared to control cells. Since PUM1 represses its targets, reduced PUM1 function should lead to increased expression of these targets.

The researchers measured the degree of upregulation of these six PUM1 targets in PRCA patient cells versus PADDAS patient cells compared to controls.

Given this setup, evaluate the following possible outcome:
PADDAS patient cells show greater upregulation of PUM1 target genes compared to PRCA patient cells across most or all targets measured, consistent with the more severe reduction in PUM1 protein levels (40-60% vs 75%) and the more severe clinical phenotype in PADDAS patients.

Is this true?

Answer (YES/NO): NO